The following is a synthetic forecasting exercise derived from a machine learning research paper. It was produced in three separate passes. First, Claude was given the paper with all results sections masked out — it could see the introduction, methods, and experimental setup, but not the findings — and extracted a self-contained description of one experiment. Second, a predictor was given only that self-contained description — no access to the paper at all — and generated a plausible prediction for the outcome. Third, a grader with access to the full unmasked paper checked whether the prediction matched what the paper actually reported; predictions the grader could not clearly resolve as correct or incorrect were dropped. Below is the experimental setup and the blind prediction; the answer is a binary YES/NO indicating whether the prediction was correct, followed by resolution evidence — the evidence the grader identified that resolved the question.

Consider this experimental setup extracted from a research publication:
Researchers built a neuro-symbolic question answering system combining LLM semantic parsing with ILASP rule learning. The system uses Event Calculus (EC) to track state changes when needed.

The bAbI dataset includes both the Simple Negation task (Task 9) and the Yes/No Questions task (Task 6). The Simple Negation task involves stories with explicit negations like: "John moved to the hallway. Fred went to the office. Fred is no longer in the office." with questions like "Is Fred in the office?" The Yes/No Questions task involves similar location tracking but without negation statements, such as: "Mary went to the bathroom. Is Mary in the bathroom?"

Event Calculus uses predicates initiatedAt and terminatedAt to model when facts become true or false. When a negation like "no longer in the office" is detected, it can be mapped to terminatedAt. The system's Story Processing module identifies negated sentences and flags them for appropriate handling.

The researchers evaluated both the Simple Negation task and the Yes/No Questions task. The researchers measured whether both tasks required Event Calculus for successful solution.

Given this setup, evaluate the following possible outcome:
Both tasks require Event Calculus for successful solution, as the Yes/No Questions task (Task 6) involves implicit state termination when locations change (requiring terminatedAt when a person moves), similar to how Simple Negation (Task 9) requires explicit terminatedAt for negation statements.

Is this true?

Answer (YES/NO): YES